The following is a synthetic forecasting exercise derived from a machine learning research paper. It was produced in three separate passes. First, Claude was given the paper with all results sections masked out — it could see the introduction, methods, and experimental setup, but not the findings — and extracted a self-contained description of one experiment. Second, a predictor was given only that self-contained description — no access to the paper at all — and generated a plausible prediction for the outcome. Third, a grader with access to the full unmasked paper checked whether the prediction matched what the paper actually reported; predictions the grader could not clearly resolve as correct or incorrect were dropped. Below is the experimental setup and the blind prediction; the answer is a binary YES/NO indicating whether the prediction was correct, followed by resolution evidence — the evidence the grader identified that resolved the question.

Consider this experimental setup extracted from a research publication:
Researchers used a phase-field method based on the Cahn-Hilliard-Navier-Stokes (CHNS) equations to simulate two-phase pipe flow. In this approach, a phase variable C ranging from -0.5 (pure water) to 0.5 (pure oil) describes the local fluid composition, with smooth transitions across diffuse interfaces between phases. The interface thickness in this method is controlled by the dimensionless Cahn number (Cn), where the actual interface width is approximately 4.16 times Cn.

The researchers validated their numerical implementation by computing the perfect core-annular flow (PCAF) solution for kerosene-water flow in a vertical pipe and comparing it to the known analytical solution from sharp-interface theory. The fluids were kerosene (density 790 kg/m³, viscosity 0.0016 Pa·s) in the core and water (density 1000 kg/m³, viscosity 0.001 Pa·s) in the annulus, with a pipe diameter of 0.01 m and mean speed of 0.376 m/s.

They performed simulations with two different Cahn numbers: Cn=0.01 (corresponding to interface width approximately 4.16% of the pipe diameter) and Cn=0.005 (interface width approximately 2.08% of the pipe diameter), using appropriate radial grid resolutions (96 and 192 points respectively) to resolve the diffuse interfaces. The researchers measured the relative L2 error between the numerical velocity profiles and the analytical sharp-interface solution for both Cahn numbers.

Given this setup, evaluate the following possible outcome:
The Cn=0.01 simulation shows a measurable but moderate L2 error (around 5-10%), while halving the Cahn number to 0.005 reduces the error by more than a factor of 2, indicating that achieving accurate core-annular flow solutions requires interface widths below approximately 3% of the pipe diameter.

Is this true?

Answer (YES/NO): NO